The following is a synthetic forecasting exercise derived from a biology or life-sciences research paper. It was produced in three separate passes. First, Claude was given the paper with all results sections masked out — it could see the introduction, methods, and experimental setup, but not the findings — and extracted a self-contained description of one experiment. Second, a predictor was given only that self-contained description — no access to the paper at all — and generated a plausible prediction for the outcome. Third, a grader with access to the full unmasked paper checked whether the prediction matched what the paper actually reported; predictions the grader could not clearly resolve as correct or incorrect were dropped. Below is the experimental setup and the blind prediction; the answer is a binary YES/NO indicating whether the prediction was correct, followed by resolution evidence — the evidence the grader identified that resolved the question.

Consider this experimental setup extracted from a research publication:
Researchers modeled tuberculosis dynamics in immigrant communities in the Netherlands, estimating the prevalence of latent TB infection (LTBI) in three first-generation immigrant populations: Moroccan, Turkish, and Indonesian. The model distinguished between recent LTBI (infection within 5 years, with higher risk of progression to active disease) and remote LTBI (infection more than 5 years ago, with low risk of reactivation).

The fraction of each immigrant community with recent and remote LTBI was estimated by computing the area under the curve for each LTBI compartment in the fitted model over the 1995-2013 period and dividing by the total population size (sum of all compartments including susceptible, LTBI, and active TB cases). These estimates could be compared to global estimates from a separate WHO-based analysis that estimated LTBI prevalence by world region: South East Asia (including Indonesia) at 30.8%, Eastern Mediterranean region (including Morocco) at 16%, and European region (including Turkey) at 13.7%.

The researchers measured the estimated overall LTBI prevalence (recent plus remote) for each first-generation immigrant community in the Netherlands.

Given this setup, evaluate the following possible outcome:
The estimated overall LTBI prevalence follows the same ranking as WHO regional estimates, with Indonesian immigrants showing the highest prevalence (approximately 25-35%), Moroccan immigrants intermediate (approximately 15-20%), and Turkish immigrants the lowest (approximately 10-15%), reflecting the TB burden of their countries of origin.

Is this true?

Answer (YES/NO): NO